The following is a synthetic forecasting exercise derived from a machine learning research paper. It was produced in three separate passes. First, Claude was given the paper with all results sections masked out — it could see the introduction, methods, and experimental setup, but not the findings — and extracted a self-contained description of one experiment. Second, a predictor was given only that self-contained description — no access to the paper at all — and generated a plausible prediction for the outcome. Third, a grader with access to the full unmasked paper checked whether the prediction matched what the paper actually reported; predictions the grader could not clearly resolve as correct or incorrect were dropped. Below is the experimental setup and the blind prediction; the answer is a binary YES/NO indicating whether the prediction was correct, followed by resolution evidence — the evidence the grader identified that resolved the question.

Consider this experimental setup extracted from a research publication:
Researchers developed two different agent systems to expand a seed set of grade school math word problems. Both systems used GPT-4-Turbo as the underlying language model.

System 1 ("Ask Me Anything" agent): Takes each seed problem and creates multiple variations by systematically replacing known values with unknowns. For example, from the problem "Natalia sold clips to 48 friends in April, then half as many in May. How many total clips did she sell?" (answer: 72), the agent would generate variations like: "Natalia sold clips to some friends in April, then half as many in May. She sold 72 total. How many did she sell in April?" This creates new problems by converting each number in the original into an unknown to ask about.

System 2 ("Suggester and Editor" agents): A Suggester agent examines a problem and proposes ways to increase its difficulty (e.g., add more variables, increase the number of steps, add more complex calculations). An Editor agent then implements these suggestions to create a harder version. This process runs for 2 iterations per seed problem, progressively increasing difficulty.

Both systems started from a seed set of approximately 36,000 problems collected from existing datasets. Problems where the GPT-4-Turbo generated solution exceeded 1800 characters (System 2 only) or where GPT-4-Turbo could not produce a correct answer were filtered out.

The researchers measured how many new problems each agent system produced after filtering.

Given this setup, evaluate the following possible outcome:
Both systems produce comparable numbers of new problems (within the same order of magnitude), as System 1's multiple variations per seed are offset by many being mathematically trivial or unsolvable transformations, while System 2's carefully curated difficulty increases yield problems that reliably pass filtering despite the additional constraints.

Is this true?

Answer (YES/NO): NO